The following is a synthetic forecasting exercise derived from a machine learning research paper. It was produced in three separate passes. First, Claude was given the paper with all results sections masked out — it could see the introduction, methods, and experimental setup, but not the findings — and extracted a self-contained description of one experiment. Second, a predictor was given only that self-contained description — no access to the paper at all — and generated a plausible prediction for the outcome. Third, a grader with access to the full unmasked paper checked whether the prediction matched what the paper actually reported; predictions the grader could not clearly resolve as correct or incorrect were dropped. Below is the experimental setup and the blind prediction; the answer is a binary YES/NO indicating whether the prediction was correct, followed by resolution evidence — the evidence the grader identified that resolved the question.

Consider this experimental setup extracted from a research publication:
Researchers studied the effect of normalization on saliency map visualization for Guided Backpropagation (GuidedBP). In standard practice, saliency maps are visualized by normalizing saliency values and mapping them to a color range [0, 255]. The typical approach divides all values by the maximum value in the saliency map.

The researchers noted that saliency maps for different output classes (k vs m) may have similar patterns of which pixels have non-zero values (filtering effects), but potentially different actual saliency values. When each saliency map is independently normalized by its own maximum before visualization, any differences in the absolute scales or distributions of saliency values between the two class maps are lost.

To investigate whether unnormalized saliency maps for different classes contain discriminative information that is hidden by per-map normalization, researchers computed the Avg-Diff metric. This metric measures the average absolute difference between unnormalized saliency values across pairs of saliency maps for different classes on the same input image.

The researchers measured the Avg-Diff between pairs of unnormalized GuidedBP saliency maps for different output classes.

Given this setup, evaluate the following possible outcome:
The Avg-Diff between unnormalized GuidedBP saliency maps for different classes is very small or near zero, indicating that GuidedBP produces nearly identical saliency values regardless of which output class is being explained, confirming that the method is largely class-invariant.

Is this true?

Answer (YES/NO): NO